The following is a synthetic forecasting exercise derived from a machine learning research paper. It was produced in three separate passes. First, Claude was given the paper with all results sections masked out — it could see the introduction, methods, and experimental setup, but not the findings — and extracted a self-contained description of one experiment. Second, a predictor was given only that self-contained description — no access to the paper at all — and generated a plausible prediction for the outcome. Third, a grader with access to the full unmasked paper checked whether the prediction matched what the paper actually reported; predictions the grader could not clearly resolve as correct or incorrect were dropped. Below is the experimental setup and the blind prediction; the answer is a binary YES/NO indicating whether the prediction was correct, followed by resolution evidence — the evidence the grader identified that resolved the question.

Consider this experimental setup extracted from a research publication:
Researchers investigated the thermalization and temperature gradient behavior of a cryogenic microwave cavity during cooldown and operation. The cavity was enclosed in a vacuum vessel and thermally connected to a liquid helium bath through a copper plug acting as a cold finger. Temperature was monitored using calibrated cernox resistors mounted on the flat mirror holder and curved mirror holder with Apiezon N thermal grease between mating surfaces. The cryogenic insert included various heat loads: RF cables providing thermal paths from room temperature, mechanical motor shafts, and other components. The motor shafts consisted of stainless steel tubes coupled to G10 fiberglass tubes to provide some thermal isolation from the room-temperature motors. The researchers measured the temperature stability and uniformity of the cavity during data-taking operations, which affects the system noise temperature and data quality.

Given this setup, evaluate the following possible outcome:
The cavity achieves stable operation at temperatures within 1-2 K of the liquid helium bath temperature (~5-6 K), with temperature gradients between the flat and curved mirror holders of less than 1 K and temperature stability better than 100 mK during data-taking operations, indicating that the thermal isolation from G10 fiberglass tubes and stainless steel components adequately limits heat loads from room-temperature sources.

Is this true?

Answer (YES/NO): NO